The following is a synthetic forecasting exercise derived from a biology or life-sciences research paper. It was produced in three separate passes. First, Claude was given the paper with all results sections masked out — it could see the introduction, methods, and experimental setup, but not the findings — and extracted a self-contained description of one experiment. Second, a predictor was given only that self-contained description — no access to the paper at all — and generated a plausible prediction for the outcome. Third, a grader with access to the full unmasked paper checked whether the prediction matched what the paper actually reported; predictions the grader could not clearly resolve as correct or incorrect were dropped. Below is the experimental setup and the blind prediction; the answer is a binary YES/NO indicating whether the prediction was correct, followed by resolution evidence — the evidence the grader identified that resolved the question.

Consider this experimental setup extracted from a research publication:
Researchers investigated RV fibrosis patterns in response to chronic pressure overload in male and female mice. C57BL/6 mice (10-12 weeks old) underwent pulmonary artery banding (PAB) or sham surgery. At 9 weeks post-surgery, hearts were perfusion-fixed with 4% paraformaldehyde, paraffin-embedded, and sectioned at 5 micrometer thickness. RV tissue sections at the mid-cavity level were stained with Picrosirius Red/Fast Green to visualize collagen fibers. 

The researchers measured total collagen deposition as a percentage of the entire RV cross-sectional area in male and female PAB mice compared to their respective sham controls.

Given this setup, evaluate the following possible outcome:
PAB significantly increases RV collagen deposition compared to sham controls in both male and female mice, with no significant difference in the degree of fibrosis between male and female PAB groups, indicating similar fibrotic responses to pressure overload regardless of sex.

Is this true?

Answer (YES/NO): NO